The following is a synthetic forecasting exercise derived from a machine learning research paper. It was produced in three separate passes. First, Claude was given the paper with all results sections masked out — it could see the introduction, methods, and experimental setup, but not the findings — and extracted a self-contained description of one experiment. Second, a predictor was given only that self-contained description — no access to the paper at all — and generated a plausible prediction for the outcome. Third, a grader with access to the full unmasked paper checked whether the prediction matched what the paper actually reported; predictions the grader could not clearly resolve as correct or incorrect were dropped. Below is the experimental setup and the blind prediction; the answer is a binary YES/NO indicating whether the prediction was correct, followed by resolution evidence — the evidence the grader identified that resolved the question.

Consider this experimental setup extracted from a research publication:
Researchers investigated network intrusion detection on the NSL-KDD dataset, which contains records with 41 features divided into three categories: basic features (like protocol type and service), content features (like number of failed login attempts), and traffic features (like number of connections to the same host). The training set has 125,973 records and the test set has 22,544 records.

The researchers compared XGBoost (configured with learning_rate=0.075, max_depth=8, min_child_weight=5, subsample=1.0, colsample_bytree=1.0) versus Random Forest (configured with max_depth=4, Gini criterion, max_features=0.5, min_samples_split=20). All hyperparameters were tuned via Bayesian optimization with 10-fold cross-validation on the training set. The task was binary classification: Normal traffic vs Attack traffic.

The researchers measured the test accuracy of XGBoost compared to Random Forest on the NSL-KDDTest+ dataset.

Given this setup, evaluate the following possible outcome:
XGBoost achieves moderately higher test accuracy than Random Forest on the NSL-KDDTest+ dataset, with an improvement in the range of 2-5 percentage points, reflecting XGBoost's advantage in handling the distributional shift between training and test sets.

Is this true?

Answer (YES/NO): YES